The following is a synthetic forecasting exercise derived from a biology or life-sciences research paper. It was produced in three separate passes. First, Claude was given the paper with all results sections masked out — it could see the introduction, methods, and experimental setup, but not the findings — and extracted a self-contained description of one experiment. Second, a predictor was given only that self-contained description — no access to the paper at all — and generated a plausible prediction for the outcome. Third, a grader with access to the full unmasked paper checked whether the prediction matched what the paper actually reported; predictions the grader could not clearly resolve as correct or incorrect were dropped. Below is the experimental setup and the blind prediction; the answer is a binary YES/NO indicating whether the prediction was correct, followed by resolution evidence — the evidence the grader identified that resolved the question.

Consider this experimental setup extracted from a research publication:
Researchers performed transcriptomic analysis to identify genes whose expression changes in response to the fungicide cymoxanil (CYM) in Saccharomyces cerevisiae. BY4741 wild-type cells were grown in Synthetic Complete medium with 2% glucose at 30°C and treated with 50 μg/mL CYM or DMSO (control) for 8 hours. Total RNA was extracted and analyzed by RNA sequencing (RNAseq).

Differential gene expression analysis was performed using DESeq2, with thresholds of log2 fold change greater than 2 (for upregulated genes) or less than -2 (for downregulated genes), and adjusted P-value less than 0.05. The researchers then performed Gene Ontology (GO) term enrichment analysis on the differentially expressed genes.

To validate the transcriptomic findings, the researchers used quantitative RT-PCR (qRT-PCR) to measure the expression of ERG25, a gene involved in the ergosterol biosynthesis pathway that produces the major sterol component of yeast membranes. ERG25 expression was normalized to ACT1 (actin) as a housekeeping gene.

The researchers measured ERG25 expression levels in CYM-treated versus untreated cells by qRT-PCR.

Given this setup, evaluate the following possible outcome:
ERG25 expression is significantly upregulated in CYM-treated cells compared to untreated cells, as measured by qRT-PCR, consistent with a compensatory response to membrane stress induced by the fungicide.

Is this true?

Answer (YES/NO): NO